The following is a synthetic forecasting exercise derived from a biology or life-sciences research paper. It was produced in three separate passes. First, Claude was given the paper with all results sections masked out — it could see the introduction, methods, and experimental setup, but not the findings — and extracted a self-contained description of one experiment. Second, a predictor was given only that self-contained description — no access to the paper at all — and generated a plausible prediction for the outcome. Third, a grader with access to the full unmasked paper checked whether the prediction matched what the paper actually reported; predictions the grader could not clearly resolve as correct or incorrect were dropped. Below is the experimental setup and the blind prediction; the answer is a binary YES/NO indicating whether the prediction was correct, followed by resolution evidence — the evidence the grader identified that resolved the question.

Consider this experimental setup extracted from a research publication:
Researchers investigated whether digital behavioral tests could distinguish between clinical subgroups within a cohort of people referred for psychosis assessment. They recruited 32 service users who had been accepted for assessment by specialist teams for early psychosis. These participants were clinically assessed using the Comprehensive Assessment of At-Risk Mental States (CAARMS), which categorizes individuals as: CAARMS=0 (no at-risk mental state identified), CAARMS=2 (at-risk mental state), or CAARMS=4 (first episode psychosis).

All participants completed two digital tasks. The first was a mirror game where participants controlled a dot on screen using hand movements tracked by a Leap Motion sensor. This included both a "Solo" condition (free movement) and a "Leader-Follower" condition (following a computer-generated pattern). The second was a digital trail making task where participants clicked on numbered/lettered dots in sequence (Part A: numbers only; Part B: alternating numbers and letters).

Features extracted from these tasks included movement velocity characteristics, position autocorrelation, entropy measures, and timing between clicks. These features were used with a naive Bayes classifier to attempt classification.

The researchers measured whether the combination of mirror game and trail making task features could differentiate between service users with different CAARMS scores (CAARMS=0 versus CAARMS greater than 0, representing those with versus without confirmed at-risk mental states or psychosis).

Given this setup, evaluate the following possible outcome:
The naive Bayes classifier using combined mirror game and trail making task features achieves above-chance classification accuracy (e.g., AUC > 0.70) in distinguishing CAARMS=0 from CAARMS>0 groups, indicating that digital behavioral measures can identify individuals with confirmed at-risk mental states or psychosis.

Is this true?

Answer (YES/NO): NO